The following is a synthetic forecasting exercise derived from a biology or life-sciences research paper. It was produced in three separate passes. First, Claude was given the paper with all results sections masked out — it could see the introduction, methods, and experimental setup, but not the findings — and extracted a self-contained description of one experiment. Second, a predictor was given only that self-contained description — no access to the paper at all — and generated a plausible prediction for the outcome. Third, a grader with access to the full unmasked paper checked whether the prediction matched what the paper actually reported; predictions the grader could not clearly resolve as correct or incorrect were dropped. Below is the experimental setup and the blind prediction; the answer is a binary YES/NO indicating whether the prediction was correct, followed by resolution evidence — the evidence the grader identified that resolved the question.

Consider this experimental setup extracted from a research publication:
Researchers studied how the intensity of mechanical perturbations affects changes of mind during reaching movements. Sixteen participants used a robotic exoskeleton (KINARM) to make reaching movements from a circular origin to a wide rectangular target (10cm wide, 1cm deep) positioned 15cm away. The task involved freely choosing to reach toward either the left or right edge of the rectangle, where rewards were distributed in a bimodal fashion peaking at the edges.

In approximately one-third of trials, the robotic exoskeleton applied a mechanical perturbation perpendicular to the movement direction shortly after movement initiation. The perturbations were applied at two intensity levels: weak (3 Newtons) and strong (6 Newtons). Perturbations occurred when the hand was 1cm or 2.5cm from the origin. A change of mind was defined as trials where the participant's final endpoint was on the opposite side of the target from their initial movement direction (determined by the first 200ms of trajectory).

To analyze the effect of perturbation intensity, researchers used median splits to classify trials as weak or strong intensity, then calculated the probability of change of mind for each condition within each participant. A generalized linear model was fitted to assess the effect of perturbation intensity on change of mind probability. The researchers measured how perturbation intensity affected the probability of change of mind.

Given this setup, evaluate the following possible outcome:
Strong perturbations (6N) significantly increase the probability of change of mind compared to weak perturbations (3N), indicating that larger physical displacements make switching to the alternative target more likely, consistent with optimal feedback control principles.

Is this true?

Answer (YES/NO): YES